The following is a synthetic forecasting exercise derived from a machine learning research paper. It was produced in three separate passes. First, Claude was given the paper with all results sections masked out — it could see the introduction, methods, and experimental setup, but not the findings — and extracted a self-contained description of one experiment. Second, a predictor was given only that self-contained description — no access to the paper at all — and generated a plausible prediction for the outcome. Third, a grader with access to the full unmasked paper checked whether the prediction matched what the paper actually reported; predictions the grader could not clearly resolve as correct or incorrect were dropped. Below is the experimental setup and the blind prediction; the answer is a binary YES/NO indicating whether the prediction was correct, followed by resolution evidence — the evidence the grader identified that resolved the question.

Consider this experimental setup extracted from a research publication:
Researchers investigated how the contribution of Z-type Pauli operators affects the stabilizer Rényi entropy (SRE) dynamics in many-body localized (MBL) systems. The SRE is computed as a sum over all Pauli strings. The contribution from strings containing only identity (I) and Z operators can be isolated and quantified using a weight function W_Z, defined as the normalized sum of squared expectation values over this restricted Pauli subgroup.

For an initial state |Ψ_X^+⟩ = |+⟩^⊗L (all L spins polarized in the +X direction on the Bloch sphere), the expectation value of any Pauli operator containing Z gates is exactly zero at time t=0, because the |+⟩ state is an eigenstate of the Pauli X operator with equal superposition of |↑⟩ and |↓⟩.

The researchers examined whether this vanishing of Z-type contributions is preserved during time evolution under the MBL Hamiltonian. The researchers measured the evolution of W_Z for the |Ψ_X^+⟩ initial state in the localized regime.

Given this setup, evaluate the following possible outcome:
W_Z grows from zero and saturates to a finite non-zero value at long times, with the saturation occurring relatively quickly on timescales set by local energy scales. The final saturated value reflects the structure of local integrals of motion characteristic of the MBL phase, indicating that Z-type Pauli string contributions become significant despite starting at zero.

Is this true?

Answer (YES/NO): NO